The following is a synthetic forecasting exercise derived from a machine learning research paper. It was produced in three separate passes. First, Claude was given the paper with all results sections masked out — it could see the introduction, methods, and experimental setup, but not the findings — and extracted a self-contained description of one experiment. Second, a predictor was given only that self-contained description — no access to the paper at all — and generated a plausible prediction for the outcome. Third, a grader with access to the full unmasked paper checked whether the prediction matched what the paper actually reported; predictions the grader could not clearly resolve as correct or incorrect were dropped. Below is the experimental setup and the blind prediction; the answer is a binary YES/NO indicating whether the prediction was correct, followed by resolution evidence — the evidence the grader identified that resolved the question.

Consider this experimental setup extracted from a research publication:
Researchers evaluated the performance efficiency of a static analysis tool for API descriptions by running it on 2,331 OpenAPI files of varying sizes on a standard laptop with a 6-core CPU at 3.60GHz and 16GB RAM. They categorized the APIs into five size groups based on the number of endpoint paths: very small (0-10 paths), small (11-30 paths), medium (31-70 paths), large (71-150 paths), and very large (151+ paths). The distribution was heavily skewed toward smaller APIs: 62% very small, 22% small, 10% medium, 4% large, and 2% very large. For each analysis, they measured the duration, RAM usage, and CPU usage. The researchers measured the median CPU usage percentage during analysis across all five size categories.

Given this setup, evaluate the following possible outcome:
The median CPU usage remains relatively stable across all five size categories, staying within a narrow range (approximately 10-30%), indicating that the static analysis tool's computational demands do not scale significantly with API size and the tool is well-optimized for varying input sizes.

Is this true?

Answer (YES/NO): NO